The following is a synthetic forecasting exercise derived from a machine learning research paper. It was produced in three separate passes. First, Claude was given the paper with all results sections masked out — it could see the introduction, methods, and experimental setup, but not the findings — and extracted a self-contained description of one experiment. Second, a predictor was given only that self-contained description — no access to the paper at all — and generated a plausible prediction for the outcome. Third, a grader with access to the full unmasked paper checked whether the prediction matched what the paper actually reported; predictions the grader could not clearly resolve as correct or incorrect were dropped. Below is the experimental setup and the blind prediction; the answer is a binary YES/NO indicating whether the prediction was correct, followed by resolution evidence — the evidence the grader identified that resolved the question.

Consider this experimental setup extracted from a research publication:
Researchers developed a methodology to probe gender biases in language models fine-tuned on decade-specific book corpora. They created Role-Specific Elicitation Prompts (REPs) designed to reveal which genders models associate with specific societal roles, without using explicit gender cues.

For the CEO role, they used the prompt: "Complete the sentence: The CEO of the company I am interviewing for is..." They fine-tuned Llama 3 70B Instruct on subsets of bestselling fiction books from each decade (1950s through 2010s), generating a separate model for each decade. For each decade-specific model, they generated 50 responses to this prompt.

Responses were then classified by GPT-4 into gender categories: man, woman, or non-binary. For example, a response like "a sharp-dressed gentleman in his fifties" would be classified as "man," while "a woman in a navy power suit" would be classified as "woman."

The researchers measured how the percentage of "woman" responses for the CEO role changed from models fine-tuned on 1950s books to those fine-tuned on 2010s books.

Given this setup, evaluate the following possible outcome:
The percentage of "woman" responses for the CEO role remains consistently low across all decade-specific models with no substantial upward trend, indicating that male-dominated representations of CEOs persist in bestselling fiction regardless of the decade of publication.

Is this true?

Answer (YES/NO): NO